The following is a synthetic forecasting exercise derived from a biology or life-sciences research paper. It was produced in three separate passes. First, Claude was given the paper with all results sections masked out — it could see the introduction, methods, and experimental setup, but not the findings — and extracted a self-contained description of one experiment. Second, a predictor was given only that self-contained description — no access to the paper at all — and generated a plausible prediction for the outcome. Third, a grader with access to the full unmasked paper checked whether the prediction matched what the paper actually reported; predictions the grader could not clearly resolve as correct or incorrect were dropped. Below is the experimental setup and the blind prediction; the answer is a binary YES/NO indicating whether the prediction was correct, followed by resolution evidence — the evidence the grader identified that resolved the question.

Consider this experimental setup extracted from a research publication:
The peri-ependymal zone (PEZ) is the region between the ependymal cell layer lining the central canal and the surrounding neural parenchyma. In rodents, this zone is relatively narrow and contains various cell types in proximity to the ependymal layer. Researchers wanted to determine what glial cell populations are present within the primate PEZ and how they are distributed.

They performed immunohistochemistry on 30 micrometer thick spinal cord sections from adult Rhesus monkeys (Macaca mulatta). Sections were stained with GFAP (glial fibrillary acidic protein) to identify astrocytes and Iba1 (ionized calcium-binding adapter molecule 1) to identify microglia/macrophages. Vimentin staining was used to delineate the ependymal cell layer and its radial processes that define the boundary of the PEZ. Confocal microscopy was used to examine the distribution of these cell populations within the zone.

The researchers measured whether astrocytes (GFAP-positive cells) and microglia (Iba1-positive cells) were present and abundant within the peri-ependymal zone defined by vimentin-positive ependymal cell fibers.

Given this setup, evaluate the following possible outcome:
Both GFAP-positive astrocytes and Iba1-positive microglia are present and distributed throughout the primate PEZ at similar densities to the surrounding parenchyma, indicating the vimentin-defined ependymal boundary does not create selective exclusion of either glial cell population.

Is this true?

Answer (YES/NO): NO